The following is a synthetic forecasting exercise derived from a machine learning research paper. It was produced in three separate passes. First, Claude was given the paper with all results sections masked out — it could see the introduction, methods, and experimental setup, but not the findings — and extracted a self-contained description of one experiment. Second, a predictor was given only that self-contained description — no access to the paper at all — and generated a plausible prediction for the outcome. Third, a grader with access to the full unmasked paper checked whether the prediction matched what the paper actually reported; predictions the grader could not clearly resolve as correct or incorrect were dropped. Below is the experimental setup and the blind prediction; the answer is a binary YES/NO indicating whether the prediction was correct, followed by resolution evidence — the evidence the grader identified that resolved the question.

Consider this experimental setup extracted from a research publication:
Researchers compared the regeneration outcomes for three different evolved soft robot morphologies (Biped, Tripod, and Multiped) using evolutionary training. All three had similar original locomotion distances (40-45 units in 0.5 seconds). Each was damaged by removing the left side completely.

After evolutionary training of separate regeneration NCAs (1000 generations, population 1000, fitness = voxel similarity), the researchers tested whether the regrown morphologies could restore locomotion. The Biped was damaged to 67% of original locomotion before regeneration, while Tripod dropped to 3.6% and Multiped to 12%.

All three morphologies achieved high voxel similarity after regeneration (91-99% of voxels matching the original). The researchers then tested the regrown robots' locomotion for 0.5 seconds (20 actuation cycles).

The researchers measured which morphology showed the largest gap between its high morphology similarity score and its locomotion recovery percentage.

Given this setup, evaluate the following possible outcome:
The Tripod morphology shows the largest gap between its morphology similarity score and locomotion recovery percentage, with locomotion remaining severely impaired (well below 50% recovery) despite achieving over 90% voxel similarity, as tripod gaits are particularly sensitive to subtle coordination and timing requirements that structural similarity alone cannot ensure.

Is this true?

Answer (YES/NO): NO